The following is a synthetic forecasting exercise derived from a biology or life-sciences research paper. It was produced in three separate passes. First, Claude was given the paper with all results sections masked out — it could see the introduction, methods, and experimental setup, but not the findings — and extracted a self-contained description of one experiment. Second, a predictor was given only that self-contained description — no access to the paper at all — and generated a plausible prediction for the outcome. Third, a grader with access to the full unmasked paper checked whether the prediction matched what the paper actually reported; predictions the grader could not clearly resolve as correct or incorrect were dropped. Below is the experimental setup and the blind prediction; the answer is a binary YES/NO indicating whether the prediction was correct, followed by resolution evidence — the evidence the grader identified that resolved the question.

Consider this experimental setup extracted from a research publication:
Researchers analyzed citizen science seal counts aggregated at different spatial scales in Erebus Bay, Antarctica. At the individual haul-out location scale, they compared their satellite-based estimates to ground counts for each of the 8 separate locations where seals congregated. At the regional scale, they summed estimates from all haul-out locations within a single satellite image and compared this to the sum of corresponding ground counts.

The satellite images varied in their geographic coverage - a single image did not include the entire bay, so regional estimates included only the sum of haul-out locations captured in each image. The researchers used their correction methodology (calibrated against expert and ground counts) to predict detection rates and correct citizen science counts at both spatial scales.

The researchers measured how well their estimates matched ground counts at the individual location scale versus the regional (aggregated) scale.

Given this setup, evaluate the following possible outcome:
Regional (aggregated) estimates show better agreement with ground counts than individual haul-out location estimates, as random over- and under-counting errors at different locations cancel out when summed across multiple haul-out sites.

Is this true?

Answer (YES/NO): YES